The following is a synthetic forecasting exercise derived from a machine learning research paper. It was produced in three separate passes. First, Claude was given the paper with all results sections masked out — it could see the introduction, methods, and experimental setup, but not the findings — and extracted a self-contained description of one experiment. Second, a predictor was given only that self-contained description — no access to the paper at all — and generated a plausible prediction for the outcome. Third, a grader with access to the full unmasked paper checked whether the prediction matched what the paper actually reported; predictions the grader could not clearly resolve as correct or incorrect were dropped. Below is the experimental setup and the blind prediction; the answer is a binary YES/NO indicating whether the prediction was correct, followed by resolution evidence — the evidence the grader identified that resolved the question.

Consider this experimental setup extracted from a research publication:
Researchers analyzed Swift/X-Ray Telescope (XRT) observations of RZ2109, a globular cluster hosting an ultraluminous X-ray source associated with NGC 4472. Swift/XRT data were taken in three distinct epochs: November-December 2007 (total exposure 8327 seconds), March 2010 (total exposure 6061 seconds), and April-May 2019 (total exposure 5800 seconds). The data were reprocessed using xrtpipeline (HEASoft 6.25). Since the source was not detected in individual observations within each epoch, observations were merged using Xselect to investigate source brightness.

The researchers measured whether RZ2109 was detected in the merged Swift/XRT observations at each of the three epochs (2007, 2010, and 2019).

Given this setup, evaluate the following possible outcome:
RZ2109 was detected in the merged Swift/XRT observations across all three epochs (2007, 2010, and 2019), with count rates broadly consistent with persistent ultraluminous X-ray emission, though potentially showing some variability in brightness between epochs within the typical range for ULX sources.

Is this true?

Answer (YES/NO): NO